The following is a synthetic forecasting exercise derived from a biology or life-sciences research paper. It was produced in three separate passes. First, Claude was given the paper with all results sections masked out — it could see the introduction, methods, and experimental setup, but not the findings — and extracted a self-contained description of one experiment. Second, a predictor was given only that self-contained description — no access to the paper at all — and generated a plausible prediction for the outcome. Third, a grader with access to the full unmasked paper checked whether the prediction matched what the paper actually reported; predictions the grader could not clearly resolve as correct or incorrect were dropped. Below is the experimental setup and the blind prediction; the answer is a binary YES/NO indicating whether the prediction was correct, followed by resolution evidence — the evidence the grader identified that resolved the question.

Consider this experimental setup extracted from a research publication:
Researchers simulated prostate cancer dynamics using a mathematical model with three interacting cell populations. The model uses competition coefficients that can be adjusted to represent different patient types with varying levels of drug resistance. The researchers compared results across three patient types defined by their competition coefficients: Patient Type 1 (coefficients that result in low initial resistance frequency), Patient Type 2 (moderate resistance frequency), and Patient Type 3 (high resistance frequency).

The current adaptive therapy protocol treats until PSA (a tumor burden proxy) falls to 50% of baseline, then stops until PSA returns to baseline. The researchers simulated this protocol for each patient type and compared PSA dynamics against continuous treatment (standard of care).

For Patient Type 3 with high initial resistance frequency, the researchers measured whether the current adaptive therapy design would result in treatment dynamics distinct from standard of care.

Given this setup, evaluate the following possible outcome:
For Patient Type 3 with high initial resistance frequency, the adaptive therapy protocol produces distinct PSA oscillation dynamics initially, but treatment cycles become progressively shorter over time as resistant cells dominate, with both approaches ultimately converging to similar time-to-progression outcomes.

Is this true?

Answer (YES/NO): NO